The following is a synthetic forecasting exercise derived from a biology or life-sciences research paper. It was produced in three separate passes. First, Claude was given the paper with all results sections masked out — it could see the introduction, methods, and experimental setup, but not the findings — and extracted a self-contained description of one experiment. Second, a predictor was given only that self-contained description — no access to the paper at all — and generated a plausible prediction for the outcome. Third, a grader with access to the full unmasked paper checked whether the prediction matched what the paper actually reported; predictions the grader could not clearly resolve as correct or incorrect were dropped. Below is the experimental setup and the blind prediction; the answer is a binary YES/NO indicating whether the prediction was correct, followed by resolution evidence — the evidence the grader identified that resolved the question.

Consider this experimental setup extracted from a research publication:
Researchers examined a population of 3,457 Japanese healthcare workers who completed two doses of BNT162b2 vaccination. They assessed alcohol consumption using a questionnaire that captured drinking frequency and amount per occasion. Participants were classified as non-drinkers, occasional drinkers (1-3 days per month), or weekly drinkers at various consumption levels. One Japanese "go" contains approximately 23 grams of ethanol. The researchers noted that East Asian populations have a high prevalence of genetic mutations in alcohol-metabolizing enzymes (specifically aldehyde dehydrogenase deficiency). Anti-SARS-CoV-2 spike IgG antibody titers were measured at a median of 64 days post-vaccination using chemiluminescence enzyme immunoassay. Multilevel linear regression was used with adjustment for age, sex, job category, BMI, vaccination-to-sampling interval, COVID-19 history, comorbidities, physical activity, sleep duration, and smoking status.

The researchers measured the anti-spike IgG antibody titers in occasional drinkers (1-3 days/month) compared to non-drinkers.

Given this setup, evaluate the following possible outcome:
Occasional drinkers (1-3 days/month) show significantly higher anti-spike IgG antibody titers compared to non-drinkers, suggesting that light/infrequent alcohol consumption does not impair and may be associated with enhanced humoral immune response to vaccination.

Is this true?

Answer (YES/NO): NO